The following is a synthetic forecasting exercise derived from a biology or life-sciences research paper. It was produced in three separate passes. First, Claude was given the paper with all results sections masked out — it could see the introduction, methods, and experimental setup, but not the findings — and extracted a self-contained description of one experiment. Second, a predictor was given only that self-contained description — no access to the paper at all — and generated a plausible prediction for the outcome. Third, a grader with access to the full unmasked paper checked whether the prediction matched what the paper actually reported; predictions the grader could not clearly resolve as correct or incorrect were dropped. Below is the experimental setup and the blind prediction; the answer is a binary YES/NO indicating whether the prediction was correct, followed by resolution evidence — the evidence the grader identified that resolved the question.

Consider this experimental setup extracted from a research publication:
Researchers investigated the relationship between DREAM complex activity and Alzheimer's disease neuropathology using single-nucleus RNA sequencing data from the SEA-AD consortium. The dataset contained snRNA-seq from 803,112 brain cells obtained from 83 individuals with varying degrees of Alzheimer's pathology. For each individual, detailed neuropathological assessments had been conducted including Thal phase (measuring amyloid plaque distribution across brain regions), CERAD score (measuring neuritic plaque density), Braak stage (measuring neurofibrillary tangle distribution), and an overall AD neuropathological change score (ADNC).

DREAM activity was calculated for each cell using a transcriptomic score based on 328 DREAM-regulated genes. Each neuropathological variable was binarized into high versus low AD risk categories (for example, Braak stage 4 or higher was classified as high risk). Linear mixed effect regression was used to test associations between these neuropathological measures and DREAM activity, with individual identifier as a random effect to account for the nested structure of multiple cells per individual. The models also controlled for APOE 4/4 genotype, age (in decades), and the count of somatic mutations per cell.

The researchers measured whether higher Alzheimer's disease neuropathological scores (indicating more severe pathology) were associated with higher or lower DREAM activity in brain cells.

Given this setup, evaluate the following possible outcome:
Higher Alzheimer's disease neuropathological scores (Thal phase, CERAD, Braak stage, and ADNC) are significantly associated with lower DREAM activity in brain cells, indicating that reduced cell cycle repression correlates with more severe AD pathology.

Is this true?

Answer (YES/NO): NO